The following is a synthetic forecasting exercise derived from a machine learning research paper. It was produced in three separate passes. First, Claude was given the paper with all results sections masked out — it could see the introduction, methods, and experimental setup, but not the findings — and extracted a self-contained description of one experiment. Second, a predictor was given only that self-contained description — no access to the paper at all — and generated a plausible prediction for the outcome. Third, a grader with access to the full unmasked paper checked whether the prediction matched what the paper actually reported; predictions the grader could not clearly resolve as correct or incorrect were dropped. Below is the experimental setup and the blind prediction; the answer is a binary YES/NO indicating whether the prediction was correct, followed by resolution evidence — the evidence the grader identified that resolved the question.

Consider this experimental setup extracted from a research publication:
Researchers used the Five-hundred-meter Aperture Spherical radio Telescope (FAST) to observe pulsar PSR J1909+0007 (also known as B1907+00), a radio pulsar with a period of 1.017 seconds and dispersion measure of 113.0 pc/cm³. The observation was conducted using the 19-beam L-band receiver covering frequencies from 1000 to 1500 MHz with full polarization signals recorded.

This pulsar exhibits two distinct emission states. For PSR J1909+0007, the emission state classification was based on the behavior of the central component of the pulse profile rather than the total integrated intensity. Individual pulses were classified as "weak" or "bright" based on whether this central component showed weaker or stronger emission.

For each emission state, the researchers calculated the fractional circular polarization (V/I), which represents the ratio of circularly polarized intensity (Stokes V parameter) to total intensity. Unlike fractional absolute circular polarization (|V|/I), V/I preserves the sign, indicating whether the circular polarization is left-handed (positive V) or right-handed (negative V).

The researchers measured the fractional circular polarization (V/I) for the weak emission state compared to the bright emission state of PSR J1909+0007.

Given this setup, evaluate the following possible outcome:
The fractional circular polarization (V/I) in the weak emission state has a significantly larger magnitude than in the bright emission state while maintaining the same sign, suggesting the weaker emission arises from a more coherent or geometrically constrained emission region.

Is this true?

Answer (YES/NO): NO